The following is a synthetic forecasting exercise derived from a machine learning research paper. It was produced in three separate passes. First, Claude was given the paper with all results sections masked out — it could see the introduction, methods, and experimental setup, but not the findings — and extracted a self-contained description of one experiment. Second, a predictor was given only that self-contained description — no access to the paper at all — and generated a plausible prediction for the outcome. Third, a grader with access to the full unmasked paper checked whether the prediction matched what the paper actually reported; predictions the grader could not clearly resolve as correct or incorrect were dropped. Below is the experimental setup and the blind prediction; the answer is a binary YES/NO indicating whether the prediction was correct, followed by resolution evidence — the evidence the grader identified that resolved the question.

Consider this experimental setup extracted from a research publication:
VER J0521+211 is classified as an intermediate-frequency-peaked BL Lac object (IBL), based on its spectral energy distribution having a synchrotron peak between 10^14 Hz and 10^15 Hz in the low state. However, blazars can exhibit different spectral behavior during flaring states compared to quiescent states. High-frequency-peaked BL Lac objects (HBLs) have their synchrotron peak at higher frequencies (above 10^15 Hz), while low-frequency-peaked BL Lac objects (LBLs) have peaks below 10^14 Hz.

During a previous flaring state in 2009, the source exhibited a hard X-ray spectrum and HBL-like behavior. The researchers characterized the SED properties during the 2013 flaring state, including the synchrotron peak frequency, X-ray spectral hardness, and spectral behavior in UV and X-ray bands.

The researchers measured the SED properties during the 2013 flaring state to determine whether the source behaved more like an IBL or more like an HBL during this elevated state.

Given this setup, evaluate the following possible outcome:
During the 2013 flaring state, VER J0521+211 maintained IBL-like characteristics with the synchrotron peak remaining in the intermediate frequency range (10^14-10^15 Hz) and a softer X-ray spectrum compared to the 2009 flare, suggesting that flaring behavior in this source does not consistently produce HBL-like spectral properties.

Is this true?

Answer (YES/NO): YES